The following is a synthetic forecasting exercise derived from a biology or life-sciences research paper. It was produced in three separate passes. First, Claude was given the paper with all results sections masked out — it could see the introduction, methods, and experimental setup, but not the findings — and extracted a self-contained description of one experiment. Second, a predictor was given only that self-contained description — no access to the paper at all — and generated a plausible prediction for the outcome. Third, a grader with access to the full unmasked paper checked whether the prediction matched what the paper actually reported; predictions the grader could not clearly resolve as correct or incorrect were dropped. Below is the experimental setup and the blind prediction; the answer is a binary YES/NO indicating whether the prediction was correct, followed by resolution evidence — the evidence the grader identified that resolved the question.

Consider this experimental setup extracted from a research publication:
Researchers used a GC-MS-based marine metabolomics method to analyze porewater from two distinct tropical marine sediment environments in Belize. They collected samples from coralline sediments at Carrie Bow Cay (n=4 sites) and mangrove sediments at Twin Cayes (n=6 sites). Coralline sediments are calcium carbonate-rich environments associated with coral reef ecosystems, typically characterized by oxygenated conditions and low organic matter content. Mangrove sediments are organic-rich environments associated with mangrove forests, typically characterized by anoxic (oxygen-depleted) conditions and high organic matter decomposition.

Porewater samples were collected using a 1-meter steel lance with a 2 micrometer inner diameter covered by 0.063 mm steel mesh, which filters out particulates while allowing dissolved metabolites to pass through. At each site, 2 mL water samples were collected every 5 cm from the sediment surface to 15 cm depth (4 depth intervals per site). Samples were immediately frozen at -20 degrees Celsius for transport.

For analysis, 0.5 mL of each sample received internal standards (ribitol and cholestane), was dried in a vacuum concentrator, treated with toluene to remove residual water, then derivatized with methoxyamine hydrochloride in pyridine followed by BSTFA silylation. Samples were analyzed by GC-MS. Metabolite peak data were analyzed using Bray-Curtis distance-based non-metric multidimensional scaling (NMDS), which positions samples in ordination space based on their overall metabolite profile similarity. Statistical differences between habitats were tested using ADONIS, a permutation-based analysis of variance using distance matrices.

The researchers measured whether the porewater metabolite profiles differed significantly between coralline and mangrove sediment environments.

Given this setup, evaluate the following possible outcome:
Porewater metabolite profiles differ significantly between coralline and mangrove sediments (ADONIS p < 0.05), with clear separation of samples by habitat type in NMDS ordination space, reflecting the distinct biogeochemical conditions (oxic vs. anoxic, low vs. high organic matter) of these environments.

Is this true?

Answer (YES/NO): YES